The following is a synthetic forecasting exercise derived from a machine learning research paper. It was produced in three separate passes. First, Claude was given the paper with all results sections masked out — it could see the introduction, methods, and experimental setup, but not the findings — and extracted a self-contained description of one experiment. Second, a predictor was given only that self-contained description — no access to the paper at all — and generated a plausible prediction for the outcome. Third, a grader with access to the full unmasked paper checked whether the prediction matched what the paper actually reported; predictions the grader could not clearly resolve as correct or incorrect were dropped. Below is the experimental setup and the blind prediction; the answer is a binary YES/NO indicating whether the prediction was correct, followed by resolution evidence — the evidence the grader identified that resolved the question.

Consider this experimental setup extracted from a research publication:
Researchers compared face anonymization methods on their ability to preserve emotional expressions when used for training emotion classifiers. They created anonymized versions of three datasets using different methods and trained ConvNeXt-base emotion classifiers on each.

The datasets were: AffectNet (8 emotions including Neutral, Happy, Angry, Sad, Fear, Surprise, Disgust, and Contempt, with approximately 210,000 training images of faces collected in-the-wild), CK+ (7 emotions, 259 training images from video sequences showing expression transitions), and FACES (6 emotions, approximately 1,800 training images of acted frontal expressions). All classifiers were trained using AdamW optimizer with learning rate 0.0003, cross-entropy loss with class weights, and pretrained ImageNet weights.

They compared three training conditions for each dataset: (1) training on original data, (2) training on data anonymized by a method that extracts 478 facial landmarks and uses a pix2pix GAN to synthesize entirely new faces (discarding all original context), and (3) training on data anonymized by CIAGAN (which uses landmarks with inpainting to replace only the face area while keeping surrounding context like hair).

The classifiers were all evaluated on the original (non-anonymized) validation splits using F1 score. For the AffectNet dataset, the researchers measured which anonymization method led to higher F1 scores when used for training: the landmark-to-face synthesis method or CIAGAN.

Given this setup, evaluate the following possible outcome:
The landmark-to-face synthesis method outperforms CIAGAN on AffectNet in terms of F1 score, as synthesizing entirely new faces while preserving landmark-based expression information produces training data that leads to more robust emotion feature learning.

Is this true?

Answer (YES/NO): NO